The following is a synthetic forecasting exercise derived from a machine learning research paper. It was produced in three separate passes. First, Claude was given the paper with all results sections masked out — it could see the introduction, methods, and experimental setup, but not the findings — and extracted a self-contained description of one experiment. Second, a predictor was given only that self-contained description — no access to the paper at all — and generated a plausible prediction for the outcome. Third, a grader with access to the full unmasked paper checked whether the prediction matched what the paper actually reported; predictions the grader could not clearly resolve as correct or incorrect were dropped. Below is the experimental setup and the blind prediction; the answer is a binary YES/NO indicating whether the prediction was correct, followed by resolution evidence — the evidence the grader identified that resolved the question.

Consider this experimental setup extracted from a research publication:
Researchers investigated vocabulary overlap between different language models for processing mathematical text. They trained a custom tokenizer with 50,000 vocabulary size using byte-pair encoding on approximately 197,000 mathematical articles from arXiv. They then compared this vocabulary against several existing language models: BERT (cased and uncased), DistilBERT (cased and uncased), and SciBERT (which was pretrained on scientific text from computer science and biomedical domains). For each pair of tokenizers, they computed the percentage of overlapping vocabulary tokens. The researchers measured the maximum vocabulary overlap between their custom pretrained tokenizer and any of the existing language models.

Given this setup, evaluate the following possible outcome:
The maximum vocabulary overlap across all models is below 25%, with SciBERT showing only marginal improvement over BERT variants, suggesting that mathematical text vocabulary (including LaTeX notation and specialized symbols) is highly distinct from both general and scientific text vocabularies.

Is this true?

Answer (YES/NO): NO